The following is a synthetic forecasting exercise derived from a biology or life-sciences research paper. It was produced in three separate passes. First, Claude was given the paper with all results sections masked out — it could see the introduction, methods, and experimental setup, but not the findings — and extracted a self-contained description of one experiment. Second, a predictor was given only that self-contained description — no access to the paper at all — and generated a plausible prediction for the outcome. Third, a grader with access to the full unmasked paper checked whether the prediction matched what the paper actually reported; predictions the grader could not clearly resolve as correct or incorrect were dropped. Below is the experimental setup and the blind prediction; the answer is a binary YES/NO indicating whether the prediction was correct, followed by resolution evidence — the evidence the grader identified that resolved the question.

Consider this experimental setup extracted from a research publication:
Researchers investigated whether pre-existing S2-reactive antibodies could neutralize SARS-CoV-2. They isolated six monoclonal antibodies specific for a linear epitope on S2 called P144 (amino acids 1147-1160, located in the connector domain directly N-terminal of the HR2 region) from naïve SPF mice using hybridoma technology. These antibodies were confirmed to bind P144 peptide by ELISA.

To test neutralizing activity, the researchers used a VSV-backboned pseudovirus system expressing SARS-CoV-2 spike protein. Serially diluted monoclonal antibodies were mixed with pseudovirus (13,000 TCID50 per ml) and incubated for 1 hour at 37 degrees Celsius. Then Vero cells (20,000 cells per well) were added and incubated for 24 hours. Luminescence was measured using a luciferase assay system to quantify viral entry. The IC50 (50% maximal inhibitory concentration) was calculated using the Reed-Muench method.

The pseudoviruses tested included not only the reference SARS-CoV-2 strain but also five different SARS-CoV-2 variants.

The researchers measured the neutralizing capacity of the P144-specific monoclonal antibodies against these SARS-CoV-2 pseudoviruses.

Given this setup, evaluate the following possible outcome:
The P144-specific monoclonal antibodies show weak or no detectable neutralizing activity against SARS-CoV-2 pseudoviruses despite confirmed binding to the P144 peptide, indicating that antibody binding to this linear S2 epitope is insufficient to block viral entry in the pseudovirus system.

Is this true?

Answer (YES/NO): YES